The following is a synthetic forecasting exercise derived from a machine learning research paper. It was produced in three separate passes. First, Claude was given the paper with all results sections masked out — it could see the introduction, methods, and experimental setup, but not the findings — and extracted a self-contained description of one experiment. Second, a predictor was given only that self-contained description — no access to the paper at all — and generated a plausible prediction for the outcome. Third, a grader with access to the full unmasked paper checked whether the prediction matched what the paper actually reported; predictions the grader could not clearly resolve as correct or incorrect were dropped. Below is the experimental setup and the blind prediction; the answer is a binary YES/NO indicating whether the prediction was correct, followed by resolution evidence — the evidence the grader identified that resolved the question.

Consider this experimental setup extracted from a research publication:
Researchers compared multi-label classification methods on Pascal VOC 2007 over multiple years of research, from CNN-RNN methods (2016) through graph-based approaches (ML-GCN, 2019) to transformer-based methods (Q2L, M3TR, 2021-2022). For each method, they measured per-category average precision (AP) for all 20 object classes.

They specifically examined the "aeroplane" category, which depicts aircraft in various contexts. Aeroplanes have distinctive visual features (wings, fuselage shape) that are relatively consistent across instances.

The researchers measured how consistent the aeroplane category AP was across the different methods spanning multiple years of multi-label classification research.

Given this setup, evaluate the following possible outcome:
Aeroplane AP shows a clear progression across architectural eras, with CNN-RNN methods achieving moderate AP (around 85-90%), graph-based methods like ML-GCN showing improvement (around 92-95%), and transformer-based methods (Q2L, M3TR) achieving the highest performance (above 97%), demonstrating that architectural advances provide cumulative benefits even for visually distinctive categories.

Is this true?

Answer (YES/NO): NO